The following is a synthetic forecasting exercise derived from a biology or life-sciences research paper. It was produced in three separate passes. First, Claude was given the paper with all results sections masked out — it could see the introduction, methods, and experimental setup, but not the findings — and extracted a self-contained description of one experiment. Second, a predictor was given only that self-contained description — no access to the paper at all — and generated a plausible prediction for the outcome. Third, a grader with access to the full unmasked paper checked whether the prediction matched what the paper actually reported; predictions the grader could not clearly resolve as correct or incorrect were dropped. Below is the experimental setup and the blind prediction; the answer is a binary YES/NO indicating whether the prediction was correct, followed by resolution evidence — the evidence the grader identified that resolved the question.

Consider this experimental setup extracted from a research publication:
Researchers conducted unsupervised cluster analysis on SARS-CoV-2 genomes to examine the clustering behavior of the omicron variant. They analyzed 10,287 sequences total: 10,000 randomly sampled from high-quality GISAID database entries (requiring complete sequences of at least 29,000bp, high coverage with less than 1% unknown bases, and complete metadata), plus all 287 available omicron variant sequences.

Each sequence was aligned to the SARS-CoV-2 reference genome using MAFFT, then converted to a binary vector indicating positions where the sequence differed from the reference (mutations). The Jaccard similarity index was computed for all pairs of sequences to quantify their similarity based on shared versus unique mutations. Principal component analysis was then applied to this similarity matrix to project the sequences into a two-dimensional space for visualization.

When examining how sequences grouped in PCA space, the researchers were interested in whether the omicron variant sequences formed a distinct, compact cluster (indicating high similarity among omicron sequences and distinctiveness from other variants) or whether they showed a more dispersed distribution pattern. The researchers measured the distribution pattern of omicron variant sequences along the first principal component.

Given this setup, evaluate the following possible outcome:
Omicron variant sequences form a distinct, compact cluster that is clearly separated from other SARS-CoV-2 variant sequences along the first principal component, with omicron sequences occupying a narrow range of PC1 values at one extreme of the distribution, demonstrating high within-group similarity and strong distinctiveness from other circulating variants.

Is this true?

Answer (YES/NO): NO